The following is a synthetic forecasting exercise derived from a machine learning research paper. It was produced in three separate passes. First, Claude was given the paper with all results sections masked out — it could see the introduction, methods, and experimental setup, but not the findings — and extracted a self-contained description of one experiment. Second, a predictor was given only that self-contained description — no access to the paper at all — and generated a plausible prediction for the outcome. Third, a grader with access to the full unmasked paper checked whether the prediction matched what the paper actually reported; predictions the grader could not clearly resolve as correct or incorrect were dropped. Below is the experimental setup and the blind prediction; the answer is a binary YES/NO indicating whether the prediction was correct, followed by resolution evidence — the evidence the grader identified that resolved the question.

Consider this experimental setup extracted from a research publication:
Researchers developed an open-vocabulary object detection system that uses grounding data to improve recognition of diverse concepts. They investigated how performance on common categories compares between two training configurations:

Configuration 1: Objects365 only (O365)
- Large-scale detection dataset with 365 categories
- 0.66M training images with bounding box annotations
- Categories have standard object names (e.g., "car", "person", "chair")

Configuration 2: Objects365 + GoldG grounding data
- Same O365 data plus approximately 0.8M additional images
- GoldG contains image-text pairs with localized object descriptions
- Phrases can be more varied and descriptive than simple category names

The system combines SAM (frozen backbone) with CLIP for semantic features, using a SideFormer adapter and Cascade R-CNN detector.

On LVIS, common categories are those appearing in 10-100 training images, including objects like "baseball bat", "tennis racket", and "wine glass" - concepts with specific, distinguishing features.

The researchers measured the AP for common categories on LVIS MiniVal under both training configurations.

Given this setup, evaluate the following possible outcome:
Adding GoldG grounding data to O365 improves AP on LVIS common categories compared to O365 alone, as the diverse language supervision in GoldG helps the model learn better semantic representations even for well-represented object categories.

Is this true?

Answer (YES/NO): YES